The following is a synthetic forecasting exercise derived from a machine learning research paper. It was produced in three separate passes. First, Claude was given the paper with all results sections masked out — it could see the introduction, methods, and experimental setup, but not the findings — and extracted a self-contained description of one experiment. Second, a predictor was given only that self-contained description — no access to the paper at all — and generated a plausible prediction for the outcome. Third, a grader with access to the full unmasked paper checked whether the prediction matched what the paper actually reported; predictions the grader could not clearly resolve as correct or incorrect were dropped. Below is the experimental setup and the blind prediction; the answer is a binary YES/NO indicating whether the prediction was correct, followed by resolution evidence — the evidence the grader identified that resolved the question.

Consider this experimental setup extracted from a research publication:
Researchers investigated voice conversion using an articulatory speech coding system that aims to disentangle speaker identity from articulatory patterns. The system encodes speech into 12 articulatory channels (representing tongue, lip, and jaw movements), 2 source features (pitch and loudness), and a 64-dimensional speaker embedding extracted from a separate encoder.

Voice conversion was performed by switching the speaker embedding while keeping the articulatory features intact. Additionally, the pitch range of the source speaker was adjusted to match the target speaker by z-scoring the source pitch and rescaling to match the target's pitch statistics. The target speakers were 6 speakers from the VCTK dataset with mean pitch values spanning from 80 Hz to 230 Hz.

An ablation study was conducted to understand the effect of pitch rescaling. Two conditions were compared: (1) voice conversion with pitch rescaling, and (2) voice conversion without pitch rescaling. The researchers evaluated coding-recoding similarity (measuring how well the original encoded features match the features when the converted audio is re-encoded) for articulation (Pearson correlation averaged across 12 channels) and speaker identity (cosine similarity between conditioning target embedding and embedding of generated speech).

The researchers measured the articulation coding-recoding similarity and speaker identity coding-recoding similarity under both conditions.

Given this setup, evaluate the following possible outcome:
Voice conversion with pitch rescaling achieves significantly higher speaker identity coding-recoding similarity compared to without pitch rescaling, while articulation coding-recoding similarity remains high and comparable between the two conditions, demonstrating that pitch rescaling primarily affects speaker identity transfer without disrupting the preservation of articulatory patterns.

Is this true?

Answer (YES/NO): YES